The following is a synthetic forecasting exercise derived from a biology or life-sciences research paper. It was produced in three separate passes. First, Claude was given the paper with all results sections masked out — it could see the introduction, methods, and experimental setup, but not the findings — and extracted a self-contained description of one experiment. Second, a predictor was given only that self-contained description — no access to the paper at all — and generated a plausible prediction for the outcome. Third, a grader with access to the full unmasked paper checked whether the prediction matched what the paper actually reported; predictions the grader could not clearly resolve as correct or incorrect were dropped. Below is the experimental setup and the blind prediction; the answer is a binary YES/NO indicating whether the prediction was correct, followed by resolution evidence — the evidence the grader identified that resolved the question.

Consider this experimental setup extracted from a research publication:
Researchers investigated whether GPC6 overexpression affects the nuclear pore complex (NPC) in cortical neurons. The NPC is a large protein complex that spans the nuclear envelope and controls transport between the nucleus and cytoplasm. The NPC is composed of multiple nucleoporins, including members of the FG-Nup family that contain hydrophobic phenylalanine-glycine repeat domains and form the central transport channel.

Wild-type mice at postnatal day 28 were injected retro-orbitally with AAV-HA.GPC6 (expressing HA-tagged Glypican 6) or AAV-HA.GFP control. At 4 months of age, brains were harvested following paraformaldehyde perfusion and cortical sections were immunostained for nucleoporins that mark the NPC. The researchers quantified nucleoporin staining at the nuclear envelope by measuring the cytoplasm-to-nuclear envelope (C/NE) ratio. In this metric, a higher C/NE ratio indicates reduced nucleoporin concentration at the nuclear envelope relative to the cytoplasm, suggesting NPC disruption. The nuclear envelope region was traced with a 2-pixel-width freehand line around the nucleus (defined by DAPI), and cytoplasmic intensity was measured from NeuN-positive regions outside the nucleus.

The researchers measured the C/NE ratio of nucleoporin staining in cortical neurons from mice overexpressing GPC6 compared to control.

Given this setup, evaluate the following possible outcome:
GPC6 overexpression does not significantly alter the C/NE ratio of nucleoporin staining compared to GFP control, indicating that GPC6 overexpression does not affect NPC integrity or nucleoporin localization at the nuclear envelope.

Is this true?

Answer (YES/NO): NO